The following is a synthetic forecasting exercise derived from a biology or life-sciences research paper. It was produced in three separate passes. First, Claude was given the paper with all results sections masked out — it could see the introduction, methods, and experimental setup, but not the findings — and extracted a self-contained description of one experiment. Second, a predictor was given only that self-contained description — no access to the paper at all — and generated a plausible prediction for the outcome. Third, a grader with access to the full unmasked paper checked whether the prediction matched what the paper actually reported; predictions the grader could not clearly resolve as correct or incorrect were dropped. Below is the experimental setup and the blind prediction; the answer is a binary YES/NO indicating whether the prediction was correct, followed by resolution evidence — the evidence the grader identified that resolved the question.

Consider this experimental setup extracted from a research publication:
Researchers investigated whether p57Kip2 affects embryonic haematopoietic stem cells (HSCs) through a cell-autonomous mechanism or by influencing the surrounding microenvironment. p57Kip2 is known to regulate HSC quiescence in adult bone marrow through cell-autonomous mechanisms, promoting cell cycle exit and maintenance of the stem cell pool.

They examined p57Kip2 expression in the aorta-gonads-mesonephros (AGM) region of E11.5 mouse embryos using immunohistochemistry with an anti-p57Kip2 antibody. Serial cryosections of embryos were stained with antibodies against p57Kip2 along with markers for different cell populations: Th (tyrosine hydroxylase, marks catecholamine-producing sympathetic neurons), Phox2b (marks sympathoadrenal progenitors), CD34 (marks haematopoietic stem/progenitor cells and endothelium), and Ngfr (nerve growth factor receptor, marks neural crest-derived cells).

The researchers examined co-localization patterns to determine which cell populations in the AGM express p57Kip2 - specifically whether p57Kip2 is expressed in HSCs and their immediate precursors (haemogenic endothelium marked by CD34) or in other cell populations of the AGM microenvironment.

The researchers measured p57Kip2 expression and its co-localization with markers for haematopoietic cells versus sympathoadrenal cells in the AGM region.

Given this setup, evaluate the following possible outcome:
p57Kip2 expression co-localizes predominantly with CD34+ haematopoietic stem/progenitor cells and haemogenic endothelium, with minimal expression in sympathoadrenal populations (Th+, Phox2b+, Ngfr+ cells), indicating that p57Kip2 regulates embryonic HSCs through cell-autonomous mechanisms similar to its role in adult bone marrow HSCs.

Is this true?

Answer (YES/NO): NO